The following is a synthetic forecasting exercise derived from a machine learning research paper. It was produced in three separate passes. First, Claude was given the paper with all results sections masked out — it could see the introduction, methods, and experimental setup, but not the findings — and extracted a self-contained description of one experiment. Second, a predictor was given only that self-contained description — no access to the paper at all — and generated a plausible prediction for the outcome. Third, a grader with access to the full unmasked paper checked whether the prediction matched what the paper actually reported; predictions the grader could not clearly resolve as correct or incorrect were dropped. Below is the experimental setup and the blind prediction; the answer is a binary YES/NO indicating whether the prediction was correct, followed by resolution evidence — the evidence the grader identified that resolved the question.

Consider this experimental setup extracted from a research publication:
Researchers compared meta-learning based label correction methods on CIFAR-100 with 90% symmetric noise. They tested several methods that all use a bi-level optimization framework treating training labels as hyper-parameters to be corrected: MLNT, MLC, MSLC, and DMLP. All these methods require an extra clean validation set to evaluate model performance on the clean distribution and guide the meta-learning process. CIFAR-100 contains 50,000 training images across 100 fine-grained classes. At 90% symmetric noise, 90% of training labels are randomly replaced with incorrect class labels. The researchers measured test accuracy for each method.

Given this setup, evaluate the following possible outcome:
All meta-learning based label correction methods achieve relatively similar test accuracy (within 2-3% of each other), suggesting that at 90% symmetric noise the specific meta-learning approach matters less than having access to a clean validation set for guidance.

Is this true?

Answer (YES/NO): NO